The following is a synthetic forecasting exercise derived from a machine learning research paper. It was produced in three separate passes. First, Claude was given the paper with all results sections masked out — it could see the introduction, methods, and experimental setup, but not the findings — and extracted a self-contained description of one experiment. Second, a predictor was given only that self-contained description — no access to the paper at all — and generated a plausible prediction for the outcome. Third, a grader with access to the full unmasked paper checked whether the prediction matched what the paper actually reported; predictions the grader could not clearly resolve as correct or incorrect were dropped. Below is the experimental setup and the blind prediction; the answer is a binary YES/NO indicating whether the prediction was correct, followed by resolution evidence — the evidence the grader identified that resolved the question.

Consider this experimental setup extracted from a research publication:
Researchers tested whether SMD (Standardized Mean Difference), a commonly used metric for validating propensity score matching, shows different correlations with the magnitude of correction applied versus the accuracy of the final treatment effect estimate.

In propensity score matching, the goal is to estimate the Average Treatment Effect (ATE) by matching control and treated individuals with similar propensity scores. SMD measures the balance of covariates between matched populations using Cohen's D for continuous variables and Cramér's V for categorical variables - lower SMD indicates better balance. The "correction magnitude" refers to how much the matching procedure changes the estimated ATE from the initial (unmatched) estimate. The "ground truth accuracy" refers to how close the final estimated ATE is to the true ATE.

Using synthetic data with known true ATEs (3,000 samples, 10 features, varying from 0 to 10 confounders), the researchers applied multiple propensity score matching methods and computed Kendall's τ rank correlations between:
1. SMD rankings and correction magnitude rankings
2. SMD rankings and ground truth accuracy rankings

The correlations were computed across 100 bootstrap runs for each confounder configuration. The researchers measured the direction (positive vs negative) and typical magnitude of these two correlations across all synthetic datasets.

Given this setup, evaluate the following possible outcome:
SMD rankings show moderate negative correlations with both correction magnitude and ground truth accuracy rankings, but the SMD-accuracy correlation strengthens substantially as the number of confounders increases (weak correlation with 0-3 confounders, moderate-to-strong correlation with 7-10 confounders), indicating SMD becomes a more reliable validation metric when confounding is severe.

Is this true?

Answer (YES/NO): NO